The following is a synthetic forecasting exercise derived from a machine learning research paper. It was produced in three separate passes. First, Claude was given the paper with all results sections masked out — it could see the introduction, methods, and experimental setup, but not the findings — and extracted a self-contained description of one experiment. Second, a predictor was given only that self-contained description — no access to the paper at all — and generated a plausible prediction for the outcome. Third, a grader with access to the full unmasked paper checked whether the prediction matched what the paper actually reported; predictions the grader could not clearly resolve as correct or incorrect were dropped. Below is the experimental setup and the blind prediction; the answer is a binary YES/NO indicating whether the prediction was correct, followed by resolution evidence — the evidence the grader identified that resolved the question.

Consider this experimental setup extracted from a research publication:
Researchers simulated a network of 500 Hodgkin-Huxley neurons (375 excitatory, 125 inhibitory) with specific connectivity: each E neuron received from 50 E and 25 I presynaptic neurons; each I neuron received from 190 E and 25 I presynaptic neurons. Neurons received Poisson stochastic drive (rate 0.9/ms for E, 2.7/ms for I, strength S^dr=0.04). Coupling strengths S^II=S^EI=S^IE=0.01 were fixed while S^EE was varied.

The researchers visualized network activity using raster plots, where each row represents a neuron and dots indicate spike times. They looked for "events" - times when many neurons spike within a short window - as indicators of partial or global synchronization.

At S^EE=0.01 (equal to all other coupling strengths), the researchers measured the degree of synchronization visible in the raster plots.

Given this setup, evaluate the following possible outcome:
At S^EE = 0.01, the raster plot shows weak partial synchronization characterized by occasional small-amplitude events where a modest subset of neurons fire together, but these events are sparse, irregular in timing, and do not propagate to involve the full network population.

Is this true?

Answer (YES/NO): NO